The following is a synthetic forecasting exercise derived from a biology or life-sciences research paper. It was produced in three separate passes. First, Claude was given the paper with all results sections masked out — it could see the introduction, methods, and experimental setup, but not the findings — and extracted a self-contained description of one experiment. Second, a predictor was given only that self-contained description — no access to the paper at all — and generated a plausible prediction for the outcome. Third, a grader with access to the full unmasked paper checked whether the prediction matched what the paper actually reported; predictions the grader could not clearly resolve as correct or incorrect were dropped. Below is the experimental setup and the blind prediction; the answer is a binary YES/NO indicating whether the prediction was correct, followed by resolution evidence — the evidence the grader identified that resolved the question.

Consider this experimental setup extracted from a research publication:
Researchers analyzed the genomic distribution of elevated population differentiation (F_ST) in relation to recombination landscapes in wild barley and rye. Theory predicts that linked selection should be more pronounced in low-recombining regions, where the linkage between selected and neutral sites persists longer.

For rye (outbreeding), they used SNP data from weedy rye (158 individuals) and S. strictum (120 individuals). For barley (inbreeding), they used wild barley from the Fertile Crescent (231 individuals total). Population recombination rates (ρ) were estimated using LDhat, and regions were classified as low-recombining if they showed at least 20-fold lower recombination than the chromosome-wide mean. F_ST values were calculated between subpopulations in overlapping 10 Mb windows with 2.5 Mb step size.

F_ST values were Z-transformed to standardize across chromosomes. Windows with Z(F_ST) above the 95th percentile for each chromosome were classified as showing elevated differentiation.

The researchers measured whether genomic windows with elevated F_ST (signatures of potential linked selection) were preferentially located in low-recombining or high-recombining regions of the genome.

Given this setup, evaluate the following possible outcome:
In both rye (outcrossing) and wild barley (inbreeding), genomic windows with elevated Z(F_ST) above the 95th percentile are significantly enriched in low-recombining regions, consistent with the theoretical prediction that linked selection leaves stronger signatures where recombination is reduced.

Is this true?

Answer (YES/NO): YES